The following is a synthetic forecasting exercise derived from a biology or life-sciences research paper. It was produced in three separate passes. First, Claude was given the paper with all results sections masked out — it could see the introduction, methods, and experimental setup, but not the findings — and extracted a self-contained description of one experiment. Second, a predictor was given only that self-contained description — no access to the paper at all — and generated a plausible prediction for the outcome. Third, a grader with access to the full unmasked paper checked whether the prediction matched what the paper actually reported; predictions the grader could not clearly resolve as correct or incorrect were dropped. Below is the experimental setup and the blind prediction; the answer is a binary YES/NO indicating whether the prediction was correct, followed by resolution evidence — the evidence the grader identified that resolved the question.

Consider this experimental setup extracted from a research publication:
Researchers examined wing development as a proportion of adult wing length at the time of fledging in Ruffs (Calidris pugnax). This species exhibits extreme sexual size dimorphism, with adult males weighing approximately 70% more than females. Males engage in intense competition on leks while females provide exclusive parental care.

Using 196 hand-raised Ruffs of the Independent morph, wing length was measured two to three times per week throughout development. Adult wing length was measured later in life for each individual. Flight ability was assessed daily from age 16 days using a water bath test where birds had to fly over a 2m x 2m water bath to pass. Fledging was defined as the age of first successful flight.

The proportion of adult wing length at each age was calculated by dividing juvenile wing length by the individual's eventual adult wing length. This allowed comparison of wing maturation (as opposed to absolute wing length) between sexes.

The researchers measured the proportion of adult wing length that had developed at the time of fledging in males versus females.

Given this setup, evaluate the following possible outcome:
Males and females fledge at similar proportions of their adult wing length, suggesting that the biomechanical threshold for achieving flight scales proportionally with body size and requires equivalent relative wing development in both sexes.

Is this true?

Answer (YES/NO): YES